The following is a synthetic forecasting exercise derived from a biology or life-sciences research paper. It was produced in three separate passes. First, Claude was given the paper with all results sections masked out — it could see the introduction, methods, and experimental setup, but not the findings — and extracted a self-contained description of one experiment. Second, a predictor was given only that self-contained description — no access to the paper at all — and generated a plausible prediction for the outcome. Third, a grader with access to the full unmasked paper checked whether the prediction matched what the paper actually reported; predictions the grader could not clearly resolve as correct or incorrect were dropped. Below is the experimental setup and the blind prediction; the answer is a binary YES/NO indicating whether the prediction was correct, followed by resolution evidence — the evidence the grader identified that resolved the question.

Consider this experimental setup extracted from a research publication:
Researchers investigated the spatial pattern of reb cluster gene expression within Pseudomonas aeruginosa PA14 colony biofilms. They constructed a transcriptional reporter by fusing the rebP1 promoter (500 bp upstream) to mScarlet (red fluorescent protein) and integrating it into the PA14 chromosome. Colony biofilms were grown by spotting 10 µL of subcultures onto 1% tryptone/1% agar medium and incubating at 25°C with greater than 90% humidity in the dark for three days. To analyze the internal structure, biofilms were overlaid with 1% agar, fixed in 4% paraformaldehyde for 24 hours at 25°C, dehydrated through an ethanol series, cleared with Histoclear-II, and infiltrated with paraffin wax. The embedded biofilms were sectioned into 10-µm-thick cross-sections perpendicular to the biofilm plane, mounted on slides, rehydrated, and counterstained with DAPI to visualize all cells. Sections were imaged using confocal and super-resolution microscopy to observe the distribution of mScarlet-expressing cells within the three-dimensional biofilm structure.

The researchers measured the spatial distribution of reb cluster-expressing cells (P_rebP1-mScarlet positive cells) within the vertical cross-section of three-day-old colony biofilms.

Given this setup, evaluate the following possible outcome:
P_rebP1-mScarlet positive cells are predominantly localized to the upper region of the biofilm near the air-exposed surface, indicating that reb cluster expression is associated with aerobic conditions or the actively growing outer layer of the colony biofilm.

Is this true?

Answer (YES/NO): NO